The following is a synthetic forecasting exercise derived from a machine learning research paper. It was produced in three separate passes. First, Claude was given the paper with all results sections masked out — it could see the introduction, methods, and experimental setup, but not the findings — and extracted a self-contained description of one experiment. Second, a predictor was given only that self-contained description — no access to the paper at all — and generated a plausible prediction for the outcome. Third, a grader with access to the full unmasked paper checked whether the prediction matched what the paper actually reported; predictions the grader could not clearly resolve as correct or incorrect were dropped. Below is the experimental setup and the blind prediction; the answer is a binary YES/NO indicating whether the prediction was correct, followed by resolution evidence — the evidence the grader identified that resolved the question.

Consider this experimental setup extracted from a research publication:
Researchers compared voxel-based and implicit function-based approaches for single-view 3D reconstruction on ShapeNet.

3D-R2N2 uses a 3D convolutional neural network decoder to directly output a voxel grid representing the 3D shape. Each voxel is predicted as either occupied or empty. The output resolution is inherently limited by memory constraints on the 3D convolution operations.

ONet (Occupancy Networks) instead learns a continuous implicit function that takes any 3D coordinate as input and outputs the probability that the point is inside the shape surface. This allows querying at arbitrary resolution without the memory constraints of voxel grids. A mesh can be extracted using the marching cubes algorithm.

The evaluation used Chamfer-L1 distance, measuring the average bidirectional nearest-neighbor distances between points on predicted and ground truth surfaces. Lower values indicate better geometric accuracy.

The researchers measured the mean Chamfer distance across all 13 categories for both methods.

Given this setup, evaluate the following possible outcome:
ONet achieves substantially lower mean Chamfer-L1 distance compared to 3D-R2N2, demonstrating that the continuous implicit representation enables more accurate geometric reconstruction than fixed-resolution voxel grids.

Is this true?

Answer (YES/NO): YES